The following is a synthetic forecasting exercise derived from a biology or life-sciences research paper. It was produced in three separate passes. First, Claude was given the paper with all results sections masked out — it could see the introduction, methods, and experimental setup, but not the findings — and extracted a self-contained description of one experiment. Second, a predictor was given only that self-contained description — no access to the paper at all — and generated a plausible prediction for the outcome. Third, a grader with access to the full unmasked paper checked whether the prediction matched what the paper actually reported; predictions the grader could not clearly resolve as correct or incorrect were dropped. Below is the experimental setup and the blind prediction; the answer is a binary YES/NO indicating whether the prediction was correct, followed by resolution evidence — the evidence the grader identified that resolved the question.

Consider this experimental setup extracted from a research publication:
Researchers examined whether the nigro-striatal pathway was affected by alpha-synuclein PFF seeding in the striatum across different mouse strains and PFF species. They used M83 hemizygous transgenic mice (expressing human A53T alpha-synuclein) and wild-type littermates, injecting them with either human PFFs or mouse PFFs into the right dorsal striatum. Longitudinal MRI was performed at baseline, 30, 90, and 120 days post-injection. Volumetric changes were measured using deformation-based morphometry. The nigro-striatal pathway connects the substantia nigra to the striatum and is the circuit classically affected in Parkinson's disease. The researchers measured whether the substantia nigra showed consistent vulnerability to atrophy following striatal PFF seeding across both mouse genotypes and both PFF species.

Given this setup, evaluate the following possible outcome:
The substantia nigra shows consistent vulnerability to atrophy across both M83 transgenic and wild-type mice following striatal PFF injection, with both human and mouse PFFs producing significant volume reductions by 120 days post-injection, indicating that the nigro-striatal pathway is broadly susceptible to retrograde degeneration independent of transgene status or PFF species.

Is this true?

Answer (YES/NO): YES